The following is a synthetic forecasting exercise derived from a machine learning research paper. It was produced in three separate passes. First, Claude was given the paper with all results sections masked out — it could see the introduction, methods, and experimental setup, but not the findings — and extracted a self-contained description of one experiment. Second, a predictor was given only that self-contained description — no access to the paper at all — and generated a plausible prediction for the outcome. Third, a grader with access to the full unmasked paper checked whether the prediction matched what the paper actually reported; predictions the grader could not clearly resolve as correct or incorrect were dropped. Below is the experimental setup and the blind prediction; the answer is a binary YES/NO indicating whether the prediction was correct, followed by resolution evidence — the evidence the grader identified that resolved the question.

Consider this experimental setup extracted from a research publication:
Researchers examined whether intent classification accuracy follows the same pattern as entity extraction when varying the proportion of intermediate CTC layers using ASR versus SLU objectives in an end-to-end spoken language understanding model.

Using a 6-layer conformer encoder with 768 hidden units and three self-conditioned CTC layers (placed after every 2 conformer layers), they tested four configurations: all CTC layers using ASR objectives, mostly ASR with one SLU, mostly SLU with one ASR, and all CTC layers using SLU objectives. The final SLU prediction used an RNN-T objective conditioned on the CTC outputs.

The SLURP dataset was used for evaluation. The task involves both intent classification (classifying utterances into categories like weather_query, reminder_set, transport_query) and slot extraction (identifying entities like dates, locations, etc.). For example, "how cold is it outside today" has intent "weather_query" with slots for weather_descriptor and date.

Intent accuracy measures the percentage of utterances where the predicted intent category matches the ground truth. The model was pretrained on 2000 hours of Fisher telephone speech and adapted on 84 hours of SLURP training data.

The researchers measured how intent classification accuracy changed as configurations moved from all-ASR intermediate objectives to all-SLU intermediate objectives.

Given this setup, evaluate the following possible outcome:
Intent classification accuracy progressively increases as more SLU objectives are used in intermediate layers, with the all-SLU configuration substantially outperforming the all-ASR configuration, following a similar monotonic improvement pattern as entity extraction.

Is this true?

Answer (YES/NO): NO